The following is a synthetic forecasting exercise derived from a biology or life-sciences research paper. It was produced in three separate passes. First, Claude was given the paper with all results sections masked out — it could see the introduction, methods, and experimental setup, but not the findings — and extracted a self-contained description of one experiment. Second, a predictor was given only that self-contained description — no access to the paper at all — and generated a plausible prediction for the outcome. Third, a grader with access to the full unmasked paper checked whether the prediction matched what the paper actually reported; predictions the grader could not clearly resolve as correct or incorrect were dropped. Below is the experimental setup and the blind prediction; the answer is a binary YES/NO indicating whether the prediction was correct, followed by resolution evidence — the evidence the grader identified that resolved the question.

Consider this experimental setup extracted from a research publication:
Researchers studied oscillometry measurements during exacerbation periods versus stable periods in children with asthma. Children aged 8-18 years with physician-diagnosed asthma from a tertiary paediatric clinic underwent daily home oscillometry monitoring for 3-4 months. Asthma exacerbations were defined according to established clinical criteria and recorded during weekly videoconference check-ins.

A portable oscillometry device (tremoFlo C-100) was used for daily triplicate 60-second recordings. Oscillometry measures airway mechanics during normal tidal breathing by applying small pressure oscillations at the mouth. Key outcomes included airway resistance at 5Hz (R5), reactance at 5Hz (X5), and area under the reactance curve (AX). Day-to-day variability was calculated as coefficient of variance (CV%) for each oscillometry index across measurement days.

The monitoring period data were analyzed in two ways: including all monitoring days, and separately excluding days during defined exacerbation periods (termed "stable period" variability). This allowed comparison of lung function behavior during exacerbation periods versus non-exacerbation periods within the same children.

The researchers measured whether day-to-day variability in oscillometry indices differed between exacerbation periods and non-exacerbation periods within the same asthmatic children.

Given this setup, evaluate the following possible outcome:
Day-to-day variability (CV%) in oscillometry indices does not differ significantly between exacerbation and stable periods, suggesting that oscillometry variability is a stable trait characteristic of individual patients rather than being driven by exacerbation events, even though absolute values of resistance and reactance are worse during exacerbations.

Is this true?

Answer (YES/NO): NO